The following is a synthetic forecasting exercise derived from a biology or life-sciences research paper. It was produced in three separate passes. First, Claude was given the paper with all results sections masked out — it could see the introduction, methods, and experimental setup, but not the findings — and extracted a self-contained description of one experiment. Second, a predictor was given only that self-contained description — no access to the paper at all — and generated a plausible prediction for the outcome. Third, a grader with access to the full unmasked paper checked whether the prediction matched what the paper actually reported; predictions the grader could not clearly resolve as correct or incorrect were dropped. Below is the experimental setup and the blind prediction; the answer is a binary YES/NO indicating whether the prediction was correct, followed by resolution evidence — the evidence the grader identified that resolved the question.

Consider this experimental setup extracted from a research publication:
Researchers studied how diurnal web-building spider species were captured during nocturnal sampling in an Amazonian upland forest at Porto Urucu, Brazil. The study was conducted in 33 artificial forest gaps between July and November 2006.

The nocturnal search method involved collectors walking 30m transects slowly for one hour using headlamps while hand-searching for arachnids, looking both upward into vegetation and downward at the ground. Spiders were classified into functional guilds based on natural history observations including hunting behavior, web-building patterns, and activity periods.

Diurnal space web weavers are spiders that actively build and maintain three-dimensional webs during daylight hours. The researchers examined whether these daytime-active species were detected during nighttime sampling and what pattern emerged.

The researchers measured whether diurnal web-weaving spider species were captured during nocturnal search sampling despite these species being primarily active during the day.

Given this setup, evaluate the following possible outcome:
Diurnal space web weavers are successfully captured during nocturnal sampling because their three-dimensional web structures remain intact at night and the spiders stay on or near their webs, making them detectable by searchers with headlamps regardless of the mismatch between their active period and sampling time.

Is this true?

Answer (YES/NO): YES